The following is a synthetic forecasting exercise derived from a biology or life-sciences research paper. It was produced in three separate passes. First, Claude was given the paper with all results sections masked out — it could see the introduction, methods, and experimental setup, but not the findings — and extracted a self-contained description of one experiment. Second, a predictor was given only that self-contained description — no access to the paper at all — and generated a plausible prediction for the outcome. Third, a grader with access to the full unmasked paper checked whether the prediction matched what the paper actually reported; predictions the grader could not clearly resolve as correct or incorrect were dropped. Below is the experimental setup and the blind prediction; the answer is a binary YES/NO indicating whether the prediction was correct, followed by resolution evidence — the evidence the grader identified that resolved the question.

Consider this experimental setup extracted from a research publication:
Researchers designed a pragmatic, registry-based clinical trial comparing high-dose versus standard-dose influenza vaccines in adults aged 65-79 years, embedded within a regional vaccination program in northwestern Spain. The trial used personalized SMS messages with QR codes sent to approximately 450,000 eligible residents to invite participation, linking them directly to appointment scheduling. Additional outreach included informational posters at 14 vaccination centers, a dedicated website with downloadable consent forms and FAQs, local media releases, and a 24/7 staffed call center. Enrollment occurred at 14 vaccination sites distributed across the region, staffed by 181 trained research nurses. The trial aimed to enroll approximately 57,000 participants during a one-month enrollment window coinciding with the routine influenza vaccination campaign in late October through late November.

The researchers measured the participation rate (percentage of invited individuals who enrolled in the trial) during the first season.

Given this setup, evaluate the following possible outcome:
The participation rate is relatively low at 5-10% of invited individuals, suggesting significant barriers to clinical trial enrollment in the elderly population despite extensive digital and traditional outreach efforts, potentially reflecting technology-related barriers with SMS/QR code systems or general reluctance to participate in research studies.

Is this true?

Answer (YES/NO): NO